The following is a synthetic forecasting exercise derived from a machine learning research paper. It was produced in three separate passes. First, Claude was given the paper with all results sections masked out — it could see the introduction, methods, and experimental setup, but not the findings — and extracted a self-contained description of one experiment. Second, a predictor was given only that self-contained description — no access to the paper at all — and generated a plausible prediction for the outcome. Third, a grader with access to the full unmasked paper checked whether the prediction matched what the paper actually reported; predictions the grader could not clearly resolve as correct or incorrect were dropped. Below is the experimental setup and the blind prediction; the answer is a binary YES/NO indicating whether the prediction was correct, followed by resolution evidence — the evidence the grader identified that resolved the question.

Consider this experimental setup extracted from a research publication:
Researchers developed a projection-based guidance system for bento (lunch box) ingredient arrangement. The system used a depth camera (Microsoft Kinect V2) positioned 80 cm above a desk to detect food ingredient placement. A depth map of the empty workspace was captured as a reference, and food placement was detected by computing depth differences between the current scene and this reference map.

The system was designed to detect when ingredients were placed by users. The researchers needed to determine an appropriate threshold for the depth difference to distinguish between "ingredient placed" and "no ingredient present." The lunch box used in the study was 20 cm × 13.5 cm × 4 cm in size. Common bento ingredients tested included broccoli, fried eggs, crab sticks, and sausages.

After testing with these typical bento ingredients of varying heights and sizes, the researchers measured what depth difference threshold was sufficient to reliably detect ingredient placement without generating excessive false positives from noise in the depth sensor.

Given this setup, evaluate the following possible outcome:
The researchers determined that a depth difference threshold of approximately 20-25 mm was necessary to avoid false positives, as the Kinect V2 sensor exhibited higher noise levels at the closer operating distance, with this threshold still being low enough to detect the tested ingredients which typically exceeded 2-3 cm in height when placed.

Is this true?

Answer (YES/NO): NO